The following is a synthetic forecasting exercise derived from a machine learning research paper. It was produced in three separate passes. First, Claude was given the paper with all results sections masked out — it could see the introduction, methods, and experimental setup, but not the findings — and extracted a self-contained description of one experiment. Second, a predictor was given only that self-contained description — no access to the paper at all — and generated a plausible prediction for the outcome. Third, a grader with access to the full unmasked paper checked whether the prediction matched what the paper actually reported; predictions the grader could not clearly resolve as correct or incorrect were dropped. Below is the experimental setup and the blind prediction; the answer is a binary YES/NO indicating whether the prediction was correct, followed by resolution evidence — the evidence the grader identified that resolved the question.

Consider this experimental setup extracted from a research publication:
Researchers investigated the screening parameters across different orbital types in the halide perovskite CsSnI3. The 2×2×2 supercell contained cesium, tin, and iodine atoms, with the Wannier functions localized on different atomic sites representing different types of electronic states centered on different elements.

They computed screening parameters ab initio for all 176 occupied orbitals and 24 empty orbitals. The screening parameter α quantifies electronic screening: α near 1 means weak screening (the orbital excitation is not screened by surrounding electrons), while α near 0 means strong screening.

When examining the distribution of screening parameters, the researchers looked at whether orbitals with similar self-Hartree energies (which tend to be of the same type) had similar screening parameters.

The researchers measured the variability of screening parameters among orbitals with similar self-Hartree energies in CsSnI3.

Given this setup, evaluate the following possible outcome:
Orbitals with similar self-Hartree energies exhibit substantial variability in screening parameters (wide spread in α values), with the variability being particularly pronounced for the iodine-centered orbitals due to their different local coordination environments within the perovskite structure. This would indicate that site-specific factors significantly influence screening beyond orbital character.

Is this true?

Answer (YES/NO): NO